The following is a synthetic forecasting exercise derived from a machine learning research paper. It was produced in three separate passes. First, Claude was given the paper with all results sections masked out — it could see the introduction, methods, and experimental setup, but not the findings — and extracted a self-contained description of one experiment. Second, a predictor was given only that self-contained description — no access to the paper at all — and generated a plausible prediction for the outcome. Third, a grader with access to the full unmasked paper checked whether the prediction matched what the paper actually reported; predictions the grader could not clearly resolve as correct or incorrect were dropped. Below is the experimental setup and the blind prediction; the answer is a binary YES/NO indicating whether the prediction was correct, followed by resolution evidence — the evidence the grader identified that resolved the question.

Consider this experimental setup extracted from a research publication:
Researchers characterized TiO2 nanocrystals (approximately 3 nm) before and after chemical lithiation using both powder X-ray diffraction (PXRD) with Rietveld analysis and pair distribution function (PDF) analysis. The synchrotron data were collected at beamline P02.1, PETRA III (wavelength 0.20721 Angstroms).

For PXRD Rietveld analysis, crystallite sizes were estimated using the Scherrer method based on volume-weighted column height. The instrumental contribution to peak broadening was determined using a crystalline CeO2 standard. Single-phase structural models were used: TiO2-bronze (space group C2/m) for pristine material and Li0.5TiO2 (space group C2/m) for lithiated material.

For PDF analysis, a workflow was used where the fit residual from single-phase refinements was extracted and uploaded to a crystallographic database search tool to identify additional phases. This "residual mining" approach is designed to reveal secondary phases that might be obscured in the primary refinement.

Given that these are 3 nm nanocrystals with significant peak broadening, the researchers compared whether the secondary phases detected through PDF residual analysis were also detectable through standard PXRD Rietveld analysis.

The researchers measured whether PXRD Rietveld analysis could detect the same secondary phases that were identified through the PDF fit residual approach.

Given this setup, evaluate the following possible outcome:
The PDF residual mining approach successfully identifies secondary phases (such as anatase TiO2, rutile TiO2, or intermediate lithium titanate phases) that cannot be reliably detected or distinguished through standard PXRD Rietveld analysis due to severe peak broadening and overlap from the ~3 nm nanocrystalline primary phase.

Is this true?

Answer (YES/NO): YES